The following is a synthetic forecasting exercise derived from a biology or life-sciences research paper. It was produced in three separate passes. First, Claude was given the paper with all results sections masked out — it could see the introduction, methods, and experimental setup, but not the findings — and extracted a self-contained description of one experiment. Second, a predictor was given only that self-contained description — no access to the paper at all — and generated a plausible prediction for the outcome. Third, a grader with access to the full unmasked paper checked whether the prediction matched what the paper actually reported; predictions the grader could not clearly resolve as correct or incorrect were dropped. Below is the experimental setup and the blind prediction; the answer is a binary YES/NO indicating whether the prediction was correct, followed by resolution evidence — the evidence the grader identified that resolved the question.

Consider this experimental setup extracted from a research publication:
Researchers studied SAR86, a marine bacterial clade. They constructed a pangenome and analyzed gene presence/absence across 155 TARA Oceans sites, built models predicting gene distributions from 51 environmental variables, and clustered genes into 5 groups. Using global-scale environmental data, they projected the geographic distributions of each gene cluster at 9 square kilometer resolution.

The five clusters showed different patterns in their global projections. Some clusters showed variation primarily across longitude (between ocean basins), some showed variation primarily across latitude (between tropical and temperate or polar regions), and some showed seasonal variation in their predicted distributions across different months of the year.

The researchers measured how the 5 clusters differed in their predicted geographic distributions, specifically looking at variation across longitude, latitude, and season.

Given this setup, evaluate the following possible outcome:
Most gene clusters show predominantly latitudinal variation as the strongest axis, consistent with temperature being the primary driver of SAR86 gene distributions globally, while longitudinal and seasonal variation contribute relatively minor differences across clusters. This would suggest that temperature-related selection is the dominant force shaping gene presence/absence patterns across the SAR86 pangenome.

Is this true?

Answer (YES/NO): NO